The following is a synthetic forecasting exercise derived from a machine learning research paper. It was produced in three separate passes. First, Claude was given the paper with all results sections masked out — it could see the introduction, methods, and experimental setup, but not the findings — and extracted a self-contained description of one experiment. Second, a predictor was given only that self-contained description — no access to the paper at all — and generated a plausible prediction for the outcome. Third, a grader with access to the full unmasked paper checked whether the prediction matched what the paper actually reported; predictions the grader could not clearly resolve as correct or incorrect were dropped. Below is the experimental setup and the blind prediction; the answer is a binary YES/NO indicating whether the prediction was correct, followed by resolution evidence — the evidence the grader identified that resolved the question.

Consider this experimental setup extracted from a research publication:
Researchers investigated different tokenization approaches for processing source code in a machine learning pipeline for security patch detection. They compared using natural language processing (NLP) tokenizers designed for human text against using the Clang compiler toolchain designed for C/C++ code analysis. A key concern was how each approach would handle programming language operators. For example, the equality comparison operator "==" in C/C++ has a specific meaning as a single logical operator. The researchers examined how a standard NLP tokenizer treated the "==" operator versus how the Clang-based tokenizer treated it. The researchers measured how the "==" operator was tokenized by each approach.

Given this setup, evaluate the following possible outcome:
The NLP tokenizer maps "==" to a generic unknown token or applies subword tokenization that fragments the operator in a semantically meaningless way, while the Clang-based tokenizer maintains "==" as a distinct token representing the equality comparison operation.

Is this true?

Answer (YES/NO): NO